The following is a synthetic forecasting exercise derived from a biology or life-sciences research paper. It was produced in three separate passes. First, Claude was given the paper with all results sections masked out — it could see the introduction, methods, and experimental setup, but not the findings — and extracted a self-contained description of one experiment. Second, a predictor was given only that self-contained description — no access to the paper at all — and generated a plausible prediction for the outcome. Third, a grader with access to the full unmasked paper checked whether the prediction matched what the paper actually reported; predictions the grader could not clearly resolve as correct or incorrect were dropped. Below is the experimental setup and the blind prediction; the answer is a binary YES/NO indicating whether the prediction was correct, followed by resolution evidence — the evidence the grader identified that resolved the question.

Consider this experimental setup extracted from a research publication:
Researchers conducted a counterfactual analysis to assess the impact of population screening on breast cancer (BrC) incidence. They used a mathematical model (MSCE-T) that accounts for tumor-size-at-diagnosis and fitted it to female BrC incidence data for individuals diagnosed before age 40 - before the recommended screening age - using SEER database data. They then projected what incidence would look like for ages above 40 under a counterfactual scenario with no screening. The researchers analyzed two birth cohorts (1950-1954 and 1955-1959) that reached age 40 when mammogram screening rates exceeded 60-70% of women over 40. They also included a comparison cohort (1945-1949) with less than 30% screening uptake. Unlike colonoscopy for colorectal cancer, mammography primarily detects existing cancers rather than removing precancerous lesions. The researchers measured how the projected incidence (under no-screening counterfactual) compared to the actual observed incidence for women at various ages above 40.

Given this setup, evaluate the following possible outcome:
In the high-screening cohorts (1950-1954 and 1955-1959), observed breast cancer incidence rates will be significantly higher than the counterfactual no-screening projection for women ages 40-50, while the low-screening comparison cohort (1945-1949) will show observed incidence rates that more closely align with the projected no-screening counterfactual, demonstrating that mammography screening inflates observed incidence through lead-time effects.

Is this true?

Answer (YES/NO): NO